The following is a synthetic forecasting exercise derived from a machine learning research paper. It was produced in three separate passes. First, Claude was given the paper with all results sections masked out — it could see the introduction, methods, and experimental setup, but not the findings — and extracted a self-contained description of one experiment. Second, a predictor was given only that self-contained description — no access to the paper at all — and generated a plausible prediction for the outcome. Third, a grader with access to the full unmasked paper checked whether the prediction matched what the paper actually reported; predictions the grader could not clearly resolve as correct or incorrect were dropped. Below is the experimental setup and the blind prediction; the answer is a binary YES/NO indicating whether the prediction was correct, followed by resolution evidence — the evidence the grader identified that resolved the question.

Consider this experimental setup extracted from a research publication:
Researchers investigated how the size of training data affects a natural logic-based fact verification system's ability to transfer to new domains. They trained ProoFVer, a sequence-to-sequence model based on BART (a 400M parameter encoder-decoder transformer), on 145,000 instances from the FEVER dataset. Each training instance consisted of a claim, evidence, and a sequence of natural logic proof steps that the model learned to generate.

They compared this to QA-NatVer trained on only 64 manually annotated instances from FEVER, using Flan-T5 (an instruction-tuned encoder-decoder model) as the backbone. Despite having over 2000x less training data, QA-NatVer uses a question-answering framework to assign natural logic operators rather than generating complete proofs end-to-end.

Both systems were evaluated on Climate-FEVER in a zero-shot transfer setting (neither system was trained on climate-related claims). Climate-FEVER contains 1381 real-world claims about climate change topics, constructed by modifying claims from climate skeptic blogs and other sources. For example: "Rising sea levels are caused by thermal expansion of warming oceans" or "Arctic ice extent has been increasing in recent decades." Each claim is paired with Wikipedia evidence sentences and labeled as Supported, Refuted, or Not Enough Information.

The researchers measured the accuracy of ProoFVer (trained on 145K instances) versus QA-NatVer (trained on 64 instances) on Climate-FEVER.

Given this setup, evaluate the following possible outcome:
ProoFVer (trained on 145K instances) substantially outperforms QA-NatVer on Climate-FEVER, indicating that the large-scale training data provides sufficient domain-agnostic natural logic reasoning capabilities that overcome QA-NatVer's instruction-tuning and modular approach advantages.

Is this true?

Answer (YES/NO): NO